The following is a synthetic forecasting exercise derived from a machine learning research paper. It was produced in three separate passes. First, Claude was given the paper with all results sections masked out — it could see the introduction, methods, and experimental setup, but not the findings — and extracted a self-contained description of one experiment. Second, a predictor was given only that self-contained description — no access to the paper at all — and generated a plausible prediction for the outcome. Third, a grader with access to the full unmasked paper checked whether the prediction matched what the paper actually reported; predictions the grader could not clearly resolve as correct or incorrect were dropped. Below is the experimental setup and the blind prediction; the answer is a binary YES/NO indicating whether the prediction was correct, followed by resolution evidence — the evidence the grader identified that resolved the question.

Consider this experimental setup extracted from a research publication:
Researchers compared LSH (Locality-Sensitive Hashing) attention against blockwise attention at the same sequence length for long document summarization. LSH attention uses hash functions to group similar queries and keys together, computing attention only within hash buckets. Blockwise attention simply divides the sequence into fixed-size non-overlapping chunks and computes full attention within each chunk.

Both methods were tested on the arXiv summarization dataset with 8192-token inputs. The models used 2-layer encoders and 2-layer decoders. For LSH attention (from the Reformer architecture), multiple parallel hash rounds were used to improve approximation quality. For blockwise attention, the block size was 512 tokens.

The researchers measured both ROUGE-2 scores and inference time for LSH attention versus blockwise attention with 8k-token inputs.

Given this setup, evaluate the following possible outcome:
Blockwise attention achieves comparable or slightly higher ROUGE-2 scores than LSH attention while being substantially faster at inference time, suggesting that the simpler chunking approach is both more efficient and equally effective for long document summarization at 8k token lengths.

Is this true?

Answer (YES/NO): NO